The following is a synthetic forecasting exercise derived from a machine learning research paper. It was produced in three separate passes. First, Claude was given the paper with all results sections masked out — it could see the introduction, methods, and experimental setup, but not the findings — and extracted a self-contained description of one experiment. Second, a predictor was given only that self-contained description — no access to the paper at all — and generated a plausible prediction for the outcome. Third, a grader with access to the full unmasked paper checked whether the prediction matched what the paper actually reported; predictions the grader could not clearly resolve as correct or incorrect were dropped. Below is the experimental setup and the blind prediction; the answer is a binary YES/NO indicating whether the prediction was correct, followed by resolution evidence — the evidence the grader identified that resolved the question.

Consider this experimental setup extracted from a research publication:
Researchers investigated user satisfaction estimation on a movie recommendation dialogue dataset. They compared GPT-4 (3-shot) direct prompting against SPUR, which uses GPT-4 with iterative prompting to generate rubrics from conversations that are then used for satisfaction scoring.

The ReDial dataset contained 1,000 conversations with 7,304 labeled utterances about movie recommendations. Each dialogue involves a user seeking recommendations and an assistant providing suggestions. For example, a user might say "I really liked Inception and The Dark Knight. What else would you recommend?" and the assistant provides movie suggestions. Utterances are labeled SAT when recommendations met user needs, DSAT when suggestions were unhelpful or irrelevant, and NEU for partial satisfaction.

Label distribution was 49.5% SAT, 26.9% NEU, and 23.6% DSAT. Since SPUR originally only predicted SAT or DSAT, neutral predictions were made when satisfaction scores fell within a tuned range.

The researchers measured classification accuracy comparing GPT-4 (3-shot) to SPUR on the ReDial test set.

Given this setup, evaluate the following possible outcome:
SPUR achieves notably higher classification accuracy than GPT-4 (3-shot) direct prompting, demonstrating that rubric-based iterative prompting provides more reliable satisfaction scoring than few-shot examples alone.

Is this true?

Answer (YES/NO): NO